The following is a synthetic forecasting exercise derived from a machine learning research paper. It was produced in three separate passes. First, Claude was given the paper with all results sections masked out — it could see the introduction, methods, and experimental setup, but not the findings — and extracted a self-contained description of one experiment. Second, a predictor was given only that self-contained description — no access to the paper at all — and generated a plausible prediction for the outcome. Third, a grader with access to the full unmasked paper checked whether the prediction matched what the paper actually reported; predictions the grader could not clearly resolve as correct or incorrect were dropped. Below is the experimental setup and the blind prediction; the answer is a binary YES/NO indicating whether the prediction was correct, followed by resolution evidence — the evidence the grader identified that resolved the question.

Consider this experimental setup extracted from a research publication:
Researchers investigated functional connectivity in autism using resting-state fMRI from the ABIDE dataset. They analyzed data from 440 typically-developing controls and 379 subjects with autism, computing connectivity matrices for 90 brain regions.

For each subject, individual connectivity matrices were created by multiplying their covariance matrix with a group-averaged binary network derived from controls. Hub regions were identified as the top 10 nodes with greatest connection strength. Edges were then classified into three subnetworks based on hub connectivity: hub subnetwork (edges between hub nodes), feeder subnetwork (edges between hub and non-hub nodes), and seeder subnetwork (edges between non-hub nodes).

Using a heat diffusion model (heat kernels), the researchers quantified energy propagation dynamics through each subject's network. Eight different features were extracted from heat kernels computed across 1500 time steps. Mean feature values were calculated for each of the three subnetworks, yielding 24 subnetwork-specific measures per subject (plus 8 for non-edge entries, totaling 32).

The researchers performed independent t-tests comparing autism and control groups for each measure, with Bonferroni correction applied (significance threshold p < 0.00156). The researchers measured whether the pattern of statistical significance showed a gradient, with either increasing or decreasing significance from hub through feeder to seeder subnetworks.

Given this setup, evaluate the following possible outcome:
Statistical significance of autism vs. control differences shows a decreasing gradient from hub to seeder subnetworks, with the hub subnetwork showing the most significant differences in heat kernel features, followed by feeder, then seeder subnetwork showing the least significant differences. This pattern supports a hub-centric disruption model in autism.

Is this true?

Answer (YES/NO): NO